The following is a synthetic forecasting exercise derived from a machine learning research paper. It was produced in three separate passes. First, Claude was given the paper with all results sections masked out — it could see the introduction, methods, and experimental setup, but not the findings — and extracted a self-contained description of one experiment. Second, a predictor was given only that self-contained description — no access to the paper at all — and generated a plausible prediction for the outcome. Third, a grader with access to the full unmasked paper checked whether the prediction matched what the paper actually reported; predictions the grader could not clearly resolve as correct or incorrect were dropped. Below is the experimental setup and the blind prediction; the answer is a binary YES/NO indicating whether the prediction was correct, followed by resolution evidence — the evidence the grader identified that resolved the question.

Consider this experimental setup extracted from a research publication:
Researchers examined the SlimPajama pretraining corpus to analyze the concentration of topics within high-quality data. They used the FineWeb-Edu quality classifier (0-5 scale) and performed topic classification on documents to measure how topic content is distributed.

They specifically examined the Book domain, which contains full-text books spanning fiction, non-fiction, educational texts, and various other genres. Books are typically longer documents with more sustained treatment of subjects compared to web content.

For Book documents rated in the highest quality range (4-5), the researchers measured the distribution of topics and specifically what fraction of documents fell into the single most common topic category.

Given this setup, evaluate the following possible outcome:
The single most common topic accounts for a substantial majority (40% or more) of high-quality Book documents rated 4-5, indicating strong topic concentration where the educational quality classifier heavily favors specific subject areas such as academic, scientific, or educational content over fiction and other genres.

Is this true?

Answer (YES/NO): YES